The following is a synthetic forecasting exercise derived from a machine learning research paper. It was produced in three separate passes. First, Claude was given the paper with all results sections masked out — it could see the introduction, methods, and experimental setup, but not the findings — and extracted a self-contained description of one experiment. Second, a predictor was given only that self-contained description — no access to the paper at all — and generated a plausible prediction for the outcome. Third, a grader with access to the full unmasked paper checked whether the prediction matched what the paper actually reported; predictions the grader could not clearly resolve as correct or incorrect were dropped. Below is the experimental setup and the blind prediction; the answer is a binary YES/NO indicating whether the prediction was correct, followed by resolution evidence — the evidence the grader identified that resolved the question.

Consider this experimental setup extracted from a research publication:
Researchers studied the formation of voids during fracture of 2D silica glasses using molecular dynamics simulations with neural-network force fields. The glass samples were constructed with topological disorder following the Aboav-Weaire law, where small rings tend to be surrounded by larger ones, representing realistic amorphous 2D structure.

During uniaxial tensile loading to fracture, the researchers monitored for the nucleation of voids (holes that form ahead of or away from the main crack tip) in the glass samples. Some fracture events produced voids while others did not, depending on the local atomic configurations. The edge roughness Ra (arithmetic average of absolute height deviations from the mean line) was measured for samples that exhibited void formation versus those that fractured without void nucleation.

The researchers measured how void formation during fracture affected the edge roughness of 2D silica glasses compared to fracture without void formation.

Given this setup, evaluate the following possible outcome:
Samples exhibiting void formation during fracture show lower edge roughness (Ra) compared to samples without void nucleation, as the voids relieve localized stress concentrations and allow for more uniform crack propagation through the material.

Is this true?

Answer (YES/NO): NO